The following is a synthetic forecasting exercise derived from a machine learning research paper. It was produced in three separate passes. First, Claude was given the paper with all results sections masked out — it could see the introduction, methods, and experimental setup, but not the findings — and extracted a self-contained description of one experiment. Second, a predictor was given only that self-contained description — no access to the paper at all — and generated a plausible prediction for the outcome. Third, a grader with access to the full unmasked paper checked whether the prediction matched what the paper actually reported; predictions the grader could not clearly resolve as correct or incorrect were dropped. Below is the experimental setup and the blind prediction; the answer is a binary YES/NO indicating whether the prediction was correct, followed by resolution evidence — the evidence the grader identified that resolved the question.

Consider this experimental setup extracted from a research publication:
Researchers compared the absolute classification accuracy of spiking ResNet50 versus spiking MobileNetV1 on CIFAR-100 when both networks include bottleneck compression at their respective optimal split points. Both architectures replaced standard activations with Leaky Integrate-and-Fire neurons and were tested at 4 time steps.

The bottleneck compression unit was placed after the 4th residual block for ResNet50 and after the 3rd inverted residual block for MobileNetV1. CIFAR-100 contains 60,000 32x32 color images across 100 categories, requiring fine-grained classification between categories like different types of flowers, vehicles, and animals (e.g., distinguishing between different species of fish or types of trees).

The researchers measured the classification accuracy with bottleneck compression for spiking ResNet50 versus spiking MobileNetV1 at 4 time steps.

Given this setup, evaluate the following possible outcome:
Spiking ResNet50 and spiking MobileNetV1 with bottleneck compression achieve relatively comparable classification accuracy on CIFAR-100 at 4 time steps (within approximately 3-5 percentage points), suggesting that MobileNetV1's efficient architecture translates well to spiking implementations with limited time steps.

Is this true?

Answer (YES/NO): YES